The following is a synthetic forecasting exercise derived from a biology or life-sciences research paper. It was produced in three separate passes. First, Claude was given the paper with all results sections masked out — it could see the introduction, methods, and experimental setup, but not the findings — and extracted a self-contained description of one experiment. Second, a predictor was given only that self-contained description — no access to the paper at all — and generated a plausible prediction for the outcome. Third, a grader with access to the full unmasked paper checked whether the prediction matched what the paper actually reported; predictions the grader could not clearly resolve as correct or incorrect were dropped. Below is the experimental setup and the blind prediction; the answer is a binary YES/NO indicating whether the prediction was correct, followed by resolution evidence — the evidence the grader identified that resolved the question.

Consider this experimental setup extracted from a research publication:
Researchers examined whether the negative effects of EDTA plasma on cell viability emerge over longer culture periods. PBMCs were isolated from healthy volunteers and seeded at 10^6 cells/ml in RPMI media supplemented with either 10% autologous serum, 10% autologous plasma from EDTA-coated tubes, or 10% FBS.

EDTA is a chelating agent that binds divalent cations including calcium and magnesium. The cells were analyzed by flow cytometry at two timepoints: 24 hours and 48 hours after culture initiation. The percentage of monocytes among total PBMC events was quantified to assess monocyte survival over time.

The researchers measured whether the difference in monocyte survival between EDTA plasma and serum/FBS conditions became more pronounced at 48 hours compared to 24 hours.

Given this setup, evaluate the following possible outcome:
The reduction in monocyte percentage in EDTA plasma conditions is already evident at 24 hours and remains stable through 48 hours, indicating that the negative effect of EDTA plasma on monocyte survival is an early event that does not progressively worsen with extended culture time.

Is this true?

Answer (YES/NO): NO